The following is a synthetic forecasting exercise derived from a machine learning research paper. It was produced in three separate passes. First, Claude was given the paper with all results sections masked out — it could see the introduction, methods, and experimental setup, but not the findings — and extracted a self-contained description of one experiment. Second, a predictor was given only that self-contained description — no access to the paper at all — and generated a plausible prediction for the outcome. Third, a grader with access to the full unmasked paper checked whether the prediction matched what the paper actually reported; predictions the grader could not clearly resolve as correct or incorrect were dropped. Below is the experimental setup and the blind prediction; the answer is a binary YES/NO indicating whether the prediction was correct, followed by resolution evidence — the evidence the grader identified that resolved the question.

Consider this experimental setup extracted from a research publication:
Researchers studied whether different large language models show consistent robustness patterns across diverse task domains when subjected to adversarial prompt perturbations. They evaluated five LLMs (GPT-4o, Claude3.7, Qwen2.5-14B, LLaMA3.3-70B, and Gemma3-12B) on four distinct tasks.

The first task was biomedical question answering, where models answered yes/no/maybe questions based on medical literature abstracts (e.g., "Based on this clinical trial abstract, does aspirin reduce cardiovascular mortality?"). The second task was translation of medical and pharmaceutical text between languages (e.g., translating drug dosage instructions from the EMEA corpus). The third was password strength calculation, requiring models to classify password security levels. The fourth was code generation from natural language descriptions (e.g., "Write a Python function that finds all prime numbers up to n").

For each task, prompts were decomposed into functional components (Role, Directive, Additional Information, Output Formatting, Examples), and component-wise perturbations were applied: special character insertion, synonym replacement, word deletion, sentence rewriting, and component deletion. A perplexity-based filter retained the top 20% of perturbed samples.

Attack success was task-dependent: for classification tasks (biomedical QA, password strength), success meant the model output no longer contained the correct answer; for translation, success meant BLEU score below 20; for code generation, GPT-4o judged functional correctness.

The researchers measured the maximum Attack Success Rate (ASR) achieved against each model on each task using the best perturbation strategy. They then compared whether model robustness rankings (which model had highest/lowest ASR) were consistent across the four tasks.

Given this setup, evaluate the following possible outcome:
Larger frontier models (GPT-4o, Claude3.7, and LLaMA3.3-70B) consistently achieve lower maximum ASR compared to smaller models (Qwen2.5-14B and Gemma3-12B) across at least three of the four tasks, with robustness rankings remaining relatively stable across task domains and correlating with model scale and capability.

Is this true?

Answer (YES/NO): NO